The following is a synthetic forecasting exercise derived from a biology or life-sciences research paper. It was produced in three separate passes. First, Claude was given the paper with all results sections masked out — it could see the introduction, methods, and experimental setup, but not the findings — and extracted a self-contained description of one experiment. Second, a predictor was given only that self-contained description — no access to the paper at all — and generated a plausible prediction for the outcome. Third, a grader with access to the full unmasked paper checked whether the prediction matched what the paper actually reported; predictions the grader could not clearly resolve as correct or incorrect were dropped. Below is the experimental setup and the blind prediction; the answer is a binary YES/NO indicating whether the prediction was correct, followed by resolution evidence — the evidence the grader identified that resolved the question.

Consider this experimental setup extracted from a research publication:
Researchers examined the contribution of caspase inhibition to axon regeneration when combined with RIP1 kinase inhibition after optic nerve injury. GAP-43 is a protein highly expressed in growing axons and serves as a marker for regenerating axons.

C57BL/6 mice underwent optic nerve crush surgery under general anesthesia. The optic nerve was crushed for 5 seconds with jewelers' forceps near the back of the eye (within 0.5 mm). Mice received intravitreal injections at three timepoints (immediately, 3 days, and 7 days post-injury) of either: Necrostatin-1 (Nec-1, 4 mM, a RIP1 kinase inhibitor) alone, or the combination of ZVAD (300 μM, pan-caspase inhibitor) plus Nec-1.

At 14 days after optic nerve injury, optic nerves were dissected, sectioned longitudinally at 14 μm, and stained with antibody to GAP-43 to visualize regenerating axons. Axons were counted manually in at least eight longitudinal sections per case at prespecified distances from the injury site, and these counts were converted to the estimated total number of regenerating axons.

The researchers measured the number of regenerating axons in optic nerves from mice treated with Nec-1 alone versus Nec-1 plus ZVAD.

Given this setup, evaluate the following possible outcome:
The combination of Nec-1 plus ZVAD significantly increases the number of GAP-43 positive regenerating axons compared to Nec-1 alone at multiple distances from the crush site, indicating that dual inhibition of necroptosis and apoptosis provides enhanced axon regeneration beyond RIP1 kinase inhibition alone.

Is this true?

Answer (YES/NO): NO